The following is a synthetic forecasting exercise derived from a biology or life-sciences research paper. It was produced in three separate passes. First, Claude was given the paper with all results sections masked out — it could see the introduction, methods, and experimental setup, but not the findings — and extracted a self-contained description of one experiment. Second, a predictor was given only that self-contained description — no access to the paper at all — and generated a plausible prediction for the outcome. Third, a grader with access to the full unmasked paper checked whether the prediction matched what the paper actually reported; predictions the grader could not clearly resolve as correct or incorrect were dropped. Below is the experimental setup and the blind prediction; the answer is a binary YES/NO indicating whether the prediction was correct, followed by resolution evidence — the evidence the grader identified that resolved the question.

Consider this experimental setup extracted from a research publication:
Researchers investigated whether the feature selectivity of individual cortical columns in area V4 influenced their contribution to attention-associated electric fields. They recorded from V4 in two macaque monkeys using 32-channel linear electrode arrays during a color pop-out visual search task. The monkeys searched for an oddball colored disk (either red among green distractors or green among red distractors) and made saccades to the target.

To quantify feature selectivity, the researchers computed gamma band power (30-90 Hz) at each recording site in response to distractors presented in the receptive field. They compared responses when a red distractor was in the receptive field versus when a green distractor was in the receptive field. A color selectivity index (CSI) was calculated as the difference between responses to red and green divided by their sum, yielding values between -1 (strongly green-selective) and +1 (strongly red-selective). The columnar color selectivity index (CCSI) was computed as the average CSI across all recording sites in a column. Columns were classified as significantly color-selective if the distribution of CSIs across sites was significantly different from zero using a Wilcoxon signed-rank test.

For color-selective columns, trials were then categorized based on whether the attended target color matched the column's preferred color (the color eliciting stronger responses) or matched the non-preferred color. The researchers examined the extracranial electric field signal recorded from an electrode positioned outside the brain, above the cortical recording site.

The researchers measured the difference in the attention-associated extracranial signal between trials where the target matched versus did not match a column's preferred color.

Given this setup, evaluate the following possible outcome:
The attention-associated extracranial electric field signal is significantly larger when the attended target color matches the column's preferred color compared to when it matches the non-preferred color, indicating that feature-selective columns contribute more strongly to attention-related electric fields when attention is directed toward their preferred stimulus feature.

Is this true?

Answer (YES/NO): NO